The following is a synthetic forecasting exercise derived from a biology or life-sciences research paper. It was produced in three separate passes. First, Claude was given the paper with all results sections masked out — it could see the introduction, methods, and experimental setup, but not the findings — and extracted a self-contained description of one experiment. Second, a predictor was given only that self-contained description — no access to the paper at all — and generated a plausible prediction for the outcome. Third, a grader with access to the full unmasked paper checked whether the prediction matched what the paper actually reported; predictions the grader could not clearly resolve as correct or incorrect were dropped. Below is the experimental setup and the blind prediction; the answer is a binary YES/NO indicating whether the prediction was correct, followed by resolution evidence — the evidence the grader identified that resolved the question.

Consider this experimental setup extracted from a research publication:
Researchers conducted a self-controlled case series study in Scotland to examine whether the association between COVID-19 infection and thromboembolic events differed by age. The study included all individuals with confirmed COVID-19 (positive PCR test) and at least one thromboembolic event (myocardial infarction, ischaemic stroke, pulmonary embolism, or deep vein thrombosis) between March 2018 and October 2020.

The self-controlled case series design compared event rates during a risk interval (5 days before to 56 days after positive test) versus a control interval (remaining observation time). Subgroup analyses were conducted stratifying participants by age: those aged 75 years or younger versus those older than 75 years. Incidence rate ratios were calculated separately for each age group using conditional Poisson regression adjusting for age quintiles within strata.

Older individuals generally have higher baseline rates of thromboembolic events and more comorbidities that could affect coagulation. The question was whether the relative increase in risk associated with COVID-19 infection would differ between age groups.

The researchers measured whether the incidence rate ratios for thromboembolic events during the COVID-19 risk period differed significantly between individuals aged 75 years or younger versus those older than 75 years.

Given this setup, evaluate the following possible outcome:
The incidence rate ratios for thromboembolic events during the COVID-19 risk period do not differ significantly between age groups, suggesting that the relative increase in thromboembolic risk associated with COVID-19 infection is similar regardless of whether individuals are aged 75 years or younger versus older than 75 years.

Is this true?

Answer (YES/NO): NO